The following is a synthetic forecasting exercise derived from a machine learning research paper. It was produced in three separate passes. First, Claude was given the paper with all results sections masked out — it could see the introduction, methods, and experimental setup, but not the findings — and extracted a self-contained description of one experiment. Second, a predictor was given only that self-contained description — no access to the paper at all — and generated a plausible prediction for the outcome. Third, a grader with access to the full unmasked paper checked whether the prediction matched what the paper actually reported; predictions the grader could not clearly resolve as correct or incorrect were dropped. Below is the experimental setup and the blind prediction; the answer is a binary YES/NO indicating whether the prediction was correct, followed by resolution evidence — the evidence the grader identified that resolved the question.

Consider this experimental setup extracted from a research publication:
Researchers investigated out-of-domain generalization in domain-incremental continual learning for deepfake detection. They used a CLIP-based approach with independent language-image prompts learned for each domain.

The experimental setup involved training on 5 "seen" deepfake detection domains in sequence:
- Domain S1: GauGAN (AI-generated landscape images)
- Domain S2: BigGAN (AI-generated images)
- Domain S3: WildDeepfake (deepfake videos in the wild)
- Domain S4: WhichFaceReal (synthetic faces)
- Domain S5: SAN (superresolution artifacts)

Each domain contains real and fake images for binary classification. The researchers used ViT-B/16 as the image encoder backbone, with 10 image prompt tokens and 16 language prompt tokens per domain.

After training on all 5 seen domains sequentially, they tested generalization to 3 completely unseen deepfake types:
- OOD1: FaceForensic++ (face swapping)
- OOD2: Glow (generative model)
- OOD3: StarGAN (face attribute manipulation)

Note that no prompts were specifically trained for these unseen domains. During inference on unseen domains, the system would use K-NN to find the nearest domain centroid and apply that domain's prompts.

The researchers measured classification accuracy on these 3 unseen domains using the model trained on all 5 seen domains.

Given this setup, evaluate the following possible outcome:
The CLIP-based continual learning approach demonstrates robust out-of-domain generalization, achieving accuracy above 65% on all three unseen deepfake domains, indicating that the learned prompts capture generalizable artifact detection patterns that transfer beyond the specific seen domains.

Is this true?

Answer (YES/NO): NO